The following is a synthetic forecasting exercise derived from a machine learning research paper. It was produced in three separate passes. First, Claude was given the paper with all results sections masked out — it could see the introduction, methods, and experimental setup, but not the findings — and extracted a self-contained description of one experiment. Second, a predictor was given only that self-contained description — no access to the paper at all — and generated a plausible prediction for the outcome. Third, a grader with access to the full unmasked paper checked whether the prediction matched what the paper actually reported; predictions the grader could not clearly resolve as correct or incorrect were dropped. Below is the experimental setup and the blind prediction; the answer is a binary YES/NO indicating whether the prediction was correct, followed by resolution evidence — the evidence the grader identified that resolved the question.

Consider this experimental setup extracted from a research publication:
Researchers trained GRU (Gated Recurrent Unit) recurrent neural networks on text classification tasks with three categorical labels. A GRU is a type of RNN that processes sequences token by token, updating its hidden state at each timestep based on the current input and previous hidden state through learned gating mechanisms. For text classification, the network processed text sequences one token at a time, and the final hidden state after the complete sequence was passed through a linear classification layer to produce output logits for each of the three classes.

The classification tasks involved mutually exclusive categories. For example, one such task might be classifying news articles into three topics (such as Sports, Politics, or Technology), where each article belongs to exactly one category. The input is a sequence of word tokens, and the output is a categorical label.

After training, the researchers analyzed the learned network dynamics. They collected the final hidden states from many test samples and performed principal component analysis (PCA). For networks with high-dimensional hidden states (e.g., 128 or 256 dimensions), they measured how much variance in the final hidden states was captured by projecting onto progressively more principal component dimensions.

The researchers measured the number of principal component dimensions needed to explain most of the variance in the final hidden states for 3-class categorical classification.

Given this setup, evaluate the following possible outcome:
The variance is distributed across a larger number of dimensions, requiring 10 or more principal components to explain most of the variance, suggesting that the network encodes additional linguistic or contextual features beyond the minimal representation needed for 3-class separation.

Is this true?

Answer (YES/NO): NO